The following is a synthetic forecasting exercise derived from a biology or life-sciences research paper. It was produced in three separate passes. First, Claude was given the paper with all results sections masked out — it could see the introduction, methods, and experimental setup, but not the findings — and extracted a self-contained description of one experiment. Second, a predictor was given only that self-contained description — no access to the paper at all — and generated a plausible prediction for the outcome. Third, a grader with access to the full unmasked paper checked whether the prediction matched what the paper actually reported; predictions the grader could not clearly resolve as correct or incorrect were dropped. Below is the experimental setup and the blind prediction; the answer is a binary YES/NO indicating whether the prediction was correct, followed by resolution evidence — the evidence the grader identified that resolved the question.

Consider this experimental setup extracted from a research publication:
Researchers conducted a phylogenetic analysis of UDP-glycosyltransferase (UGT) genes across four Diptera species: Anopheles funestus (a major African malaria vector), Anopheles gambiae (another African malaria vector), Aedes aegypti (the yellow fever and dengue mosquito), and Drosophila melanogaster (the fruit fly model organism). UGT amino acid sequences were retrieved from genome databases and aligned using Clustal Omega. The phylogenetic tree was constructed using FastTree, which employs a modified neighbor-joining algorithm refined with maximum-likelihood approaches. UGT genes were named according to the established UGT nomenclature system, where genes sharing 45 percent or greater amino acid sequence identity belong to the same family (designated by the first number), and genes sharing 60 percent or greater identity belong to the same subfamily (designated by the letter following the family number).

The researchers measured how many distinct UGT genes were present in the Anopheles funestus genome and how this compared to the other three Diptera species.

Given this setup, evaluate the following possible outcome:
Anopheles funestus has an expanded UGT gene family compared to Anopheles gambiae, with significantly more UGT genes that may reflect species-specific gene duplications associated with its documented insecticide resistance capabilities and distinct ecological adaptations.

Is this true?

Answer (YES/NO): NO